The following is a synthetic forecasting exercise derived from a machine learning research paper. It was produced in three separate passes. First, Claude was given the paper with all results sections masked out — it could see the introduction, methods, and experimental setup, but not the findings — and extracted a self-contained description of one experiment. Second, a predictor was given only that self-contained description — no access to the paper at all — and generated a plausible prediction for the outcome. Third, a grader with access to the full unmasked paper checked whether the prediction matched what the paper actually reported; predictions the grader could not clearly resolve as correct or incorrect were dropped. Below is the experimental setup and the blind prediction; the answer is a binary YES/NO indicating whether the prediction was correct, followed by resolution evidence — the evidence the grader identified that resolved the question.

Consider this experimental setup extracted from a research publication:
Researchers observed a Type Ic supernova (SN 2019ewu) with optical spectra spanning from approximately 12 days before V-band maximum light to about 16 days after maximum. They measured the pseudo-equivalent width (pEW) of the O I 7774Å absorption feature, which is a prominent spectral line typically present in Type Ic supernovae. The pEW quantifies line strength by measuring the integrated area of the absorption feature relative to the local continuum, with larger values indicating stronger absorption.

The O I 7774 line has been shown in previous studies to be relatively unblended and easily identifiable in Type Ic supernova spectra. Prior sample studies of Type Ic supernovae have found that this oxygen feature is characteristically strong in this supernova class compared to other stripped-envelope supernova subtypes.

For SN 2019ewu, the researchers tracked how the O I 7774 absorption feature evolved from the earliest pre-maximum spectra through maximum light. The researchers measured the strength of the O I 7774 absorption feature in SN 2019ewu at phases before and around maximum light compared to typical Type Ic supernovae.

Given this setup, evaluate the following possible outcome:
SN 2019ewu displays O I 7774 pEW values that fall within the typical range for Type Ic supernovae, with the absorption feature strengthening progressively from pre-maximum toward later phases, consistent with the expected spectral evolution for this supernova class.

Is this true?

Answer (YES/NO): NO